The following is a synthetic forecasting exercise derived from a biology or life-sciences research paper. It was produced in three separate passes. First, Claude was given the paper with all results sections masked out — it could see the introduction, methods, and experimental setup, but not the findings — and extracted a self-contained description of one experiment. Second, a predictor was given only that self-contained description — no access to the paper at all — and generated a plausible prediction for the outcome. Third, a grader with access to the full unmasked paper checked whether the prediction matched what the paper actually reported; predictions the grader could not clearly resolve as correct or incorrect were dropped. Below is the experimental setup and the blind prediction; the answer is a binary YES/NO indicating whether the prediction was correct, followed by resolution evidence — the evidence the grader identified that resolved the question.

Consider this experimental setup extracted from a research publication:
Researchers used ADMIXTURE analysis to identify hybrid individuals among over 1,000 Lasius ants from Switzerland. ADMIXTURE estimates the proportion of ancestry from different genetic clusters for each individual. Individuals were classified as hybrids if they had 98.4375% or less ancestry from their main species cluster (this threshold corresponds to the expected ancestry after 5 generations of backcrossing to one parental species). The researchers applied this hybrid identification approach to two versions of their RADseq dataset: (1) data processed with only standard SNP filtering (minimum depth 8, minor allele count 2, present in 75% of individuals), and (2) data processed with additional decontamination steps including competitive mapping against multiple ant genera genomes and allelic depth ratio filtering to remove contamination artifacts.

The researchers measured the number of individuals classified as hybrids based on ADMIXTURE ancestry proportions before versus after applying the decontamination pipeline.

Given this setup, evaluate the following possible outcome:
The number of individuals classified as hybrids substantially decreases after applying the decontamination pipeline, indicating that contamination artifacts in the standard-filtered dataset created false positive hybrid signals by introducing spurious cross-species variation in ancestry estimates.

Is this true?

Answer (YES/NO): YES